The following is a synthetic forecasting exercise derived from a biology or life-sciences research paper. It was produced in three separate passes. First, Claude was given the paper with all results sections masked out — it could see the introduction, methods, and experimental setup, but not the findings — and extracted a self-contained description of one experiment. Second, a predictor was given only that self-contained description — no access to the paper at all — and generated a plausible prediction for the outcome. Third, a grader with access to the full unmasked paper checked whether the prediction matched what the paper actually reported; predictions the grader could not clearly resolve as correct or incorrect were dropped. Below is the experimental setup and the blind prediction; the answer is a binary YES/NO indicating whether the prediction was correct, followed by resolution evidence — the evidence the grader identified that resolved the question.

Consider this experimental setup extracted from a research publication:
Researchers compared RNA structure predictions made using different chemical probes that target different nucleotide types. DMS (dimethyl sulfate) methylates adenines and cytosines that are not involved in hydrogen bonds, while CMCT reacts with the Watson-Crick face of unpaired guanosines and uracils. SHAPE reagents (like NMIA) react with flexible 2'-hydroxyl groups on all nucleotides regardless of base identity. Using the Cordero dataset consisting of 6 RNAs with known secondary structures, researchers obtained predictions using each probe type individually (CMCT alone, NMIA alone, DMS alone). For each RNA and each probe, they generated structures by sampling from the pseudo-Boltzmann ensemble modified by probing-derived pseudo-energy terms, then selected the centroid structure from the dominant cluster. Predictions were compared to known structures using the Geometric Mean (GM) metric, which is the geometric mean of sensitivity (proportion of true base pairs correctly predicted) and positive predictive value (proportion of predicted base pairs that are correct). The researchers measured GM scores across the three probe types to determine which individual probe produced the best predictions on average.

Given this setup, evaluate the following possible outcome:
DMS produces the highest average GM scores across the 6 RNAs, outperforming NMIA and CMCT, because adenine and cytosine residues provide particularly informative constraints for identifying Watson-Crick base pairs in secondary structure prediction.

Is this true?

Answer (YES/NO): NO